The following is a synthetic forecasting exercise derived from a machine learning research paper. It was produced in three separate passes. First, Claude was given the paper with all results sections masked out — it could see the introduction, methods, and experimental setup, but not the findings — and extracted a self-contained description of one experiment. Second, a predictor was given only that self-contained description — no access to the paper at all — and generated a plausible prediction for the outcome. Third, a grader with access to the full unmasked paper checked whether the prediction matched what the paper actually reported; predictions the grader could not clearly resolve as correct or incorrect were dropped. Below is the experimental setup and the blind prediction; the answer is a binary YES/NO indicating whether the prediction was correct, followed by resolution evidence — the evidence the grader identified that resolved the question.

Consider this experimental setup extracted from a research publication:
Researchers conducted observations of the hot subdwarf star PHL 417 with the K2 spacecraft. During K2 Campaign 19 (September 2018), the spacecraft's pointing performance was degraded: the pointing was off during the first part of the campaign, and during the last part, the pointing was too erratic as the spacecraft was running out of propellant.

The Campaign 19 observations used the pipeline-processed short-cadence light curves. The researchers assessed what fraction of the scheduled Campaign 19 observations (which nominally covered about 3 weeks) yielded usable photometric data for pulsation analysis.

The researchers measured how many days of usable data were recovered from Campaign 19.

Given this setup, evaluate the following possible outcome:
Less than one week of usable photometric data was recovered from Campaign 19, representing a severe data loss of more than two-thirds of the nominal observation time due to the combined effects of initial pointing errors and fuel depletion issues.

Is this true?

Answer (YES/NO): NO